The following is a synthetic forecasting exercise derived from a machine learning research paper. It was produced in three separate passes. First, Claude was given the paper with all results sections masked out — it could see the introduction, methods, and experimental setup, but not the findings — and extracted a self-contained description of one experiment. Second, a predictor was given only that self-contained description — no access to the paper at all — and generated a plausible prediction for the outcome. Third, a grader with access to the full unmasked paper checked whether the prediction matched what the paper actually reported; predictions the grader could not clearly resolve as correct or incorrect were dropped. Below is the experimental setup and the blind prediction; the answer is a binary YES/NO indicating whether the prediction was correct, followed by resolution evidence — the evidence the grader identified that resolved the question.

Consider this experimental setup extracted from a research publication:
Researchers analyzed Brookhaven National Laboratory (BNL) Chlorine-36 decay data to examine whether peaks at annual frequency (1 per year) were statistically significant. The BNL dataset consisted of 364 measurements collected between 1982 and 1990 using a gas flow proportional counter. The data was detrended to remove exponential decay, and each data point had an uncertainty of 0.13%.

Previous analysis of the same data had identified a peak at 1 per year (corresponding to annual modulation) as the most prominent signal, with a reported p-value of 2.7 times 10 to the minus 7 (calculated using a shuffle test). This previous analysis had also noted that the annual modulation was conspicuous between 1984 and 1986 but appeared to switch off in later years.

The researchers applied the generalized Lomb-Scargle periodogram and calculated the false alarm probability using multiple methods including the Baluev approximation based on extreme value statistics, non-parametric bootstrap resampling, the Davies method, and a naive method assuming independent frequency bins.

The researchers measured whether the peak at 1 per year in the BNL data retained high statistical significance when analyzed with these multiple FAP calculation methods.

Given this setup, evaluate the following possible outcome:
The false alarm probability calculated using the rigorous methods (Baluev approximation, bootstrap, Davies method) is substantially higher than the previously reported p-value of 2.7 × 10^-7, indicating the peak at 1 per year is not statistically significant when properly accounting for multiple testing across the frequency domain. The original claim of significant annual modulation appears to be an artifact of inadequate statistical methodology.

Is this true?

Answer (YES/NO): YES